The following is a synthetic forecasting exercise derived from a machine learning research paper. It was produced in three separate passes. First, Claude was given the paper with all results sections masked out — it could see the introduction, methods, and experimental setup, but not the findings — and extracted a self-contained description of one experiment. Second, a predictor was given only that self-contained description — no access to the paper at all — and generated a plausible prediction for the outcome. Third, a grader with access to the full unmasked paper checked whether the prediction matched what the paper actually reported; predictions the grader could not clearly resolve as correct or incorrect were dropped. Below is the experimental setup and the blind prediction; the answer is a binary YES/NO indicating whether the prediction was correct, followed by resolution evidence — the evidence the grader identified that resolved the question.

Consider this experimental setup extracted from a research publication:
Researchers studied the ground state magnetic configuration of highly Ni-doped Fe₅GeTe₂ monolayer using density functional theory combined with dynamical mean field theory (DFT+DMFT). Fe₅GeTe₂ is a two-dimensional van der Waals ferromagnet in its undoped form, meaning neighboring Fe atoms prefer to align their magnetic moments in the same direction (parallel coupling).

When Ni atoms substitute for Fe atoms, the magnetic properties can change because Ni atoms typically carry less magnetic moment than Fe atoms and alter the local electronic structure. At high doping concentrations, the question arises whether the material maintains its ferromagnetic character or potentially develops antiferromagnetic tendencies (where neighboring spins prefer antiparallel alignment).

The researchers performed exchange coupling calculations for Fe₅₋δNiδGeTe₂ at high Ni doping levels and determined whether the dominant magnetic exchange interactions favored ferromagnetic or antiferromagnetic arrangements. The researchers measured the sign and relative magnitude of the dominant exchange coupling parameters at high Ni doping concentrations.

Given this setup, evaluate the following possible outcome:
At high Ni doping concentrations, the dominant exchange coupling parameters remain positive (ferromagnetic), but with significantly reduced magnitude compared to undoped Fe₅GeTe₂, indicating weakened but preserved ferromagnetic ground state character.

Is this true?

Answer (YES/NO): YES